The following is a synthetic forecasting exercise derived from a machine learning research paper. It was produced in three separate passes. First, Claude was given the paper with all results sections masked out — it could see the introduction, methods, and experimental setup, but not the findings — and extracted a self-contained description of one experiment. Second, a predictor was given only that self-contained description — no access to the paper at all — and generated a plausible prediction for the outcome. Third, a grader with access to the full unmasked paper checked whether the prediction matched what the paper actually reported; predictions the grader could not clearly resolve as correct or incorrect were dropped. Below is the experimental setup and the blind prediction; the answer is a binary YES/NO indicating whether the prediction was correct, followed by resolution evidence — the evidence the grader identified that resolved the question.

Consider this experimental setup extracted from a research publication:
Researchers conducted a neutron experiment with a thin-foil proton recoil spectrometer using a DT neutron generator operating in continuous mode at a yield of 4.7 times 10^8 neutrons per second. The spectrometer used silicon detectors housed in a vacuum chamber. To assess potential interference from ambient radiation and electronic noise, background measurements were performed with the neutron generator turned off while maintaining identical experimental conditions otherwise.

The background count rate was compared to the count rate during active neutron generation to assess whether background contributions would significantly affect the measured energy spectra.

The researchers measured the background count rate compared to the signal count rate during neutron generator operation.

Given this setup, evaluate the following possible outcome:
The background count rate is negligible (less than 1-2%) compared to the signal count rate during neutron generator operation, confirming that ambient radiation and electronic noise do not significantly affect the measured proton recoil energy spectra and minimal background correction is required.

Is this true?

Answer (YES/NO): YES